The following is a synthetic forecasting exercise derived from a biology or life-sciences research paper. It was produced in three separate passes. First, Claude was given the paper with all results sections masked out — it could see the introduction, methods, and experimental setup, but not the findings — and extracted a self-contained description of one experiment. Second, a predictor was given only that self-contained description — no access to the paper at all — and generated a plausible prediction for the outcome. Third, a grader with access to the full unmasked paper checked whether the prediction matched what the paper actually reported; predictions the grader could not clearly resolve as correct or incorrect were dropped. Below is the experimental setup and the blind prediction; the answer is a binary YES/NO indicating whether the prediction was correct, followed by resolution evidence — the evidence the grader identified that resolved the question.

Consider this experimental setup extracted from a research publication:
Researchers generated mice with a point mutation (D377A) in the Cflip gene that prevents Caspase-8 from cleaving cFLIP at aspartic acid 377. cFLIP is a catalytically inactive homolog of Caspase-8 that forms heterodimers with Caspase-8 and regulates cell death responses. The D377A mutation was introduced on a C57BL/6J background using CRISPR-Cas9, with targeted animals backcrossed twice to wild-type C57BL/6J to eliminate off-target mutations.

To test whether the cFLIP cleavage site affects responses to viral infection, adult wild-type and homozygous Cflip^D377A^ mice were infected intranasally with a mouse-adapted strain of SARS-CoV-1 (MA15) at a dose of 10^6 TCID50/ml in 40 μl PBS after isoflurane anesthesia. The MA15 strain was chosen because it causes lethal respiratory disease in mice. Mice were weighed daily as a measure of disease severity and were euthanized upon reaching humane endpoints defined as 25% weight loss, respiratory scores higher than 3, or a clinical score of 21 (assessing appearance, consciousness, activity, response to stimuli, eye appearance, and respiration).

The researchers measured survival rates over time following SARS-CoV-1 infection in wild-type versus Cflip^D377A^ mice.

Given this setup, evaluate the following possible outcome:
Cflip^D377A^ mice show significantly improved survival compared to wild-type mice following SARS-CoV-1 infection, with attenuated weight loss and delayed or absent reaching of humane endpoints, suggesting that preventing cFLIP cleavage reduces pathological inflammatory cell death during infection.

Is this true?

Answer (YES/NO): NO